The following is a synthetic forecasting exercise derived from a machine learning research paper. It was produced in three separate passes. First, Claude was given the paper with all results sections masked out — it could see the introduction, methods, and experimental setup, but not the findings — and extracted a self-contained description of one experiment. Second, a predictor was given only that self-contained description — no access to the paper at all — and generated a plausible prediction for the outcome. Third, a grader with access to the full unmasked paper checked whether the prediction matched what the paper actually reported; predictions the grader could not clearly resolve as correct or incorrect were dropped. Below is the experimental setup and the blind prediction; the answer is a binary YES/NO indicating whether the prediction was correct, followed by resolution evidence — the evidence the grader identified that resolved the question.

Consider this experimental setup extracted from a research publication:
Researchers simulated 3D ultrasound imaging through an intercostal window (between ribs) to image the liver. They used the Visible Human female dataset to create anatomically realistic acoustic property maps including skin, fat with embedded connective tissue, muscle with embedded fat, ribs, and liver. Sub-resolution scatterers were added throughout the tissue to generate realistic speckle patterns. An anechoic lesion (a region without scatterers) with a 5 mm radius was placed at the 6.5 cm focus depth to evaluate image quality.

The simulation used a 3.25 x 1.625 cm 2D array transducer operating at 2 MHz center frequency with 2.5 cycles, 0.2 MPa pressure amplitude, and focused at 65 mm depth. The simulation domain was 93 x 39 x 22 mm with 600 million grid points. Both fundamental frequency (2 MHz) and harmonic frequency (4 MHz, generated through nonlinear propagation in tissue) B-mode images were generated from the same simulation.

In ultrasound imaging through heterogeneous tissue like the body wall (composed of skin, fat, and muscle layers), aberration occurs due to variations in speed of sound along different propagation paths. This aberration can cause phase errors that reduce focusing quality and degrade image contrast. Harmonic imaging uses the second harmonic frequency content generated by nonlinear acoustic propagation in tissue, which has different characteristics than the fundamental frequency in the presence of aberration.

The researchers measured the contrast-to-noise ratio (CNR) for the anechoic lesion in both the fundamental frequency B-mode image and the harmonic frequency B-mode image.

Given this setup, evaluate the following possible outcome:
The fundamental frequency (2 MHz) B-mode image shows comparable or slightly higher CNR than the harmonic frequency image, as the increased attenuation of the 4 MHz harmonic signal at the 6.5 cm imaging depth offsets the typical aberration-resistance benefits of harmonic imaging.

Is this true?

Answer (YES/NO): NO